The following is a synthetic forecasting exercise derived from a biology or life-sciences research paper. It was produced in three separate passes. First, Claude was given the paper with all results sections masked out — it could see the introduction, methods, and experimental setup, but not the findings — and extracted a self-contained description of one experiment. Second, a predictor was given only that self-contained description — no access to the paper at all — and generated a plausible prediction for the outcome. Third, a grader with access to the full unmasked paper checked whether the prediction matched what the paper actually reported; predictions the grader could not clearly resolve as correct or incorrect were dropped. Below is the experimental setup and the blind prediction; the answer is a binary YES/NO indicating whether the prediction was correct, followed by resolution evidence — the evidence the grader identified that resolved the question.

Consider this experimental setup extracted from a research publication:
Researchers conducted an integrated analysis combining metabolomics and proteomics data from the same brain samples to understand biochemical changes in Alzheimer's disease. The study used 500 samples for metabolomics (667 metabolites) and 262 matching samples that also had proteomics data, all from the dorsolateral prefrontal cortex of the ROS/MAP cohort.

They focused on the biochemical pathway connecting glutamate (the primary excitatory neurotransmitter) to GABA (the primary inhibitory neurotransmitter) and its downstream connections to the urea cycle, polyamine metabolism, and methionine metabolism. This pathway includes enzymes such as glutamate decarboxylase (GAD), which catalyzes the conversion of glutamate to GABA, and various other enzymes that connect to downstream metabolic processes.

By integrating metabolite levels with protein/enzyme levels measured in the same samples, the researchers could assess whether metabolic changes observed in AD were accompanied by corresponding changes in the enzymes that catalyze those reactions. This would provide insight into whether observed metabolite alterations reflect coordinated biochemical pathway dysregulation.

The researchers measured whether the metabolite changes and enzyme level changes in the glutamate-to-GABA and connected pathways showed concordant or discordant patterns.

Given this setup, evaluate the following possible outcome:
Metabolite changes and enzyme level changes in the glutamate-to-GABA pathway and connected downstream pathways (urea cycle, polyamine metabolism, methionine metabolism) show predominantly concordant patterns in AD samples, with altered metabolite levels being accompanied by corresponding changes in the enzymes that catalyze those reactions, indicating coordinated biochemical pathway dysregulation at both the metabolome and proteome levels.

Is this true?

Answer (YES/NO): YES